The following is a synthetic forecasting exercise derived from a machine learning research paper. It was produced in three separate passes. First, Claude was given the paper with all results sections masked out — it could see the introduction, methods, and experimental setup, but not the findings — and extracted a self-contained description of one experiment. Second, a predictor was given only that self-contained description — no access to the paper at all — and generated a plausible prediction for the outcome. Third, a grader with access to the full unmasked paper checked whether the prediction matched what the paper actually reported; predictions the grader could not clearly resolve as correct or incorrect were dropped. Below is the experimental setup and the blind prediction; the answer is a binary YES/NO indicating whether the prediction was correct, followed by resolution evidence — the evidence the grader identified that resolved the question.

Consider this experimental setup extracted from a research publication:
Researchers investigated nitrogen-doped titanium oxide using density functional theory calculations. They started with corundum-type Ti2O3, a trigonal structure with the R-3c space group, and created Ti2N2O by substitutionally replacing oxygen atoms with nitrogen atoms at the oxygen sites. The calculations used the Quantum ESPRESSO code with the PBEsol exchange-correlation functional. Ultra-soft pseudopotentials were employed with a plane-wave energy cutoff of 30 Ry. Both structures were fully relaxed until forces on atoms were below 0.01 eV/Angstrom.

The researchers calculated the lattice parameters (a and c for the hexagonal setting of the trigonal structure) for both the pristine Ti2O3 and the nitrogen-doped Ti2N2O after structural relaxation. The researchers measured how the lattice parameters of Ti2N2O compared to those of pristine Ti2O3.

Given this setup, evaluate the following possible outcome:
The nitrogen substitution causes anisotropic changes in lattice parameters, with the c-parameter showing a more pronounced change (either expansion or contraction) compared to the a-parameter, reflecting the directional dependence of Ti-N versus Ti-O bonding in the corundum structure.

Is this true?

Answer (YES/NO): NO